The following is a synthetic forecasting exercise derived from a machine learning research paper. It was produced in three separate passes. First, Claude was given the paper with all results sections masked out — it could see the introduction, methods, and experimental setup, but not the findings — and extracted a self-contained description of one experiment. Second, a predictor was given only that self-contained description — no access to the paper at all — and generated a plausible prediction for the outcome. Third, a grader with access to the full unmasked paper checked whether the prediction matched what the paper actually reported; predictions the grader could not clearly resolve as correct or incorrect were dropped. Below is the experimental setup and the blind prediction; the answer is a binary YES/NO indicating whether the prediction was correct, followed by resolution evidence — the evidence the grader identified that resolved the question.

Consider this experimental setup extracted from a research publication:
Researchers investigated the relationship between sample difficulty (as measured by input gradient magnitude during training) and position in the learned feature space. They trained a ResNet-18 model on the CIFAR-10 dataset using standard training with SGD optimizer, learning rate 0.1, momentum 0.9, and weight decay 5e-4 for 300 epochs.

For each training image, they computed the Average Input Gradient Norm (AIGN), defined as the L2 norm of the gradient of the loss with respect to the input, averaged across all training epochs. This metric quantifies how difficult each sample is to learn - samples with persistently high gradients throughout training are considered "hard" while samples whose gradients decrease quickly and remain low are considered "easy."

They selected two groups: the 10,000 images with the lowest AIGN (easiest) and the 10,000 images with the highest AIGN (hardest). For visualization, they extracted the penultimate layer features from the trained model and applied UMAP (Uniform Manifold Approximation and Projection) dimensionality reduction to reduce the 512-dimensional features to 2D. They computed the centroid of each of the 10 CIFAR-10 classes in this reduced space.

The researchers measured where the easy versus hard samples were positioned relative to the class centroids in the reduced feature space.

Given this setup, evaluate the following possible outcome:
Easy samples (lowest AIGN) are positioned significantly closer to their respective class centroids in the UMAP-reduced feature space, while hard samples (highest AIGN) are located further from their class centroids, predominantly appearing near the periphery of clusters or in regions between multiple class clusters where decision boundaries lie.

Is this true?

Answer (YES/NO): YES